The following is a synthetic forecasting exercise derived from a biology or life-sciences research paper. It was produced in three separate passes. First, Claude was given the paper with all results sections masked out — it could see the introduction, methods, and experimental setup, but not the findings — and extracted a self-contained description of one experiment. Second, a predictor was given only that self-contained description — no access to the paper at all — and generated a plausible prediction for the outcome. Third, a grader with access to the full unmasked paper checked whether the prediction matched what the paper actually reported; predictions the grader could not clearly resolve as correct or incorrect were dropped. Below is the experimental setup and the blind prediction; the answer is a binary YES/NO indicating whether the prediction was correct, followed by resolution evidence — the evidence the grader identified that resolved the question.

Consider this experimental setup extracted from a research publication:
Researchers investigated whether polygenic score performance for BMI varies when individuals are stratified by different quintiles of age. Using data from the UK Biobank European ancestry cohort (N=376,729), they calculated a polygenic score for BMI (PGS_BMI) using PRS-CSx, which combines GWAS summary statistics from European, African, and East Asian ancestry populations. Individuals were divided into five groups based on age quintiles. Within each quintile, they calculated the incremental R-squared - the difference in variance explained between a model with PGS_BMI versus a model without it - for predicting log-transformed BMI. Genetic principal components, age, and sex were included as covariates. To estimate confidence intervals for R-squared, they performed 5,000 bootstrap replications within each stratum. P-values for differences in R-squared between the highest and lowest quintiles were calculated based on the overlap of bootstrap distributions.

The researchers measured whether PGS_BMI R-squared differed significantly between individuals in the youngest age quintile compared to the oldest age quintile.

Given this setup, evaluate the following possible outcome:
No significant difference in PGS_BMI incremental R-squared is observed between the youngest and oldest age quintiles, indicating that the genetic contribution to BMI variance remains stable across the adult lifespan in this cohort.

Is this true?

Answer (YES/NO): NO